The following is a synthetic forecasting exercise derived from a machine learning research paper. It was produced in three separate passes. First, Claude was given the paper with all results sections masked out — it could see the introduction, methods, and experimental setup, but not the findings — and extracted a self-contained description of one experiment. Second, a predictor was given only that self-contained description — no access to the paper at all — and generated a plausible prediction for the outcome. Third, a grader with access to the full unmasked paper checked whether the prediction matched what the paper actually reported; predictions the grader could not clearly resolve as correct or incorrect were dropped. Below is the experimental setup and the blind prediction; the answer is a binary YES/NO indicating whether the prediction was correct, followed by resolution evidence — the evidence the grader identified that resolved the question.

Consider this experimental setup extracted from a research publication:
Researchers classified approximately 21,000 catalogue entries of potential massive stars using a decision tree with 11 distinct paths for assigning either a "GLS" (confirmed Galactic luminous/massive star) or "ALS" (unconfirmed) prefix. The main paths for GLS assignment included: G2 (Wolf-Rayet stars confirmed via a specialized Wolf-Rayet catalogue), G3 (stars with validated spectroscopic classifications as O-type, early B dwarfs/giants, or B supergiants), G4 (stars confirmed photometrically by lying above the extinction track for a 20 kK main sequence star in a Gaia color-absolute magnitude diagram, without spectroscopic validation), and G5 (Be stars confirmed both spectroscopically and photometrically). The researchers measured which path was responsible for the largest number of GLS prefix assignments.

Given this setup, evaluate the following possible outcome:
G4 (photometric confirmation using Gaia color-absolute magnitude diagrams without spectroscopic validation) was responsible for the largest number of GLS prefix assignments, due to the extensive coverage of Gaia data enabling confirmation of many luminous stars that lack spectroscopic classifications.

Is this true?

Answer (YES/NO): YES